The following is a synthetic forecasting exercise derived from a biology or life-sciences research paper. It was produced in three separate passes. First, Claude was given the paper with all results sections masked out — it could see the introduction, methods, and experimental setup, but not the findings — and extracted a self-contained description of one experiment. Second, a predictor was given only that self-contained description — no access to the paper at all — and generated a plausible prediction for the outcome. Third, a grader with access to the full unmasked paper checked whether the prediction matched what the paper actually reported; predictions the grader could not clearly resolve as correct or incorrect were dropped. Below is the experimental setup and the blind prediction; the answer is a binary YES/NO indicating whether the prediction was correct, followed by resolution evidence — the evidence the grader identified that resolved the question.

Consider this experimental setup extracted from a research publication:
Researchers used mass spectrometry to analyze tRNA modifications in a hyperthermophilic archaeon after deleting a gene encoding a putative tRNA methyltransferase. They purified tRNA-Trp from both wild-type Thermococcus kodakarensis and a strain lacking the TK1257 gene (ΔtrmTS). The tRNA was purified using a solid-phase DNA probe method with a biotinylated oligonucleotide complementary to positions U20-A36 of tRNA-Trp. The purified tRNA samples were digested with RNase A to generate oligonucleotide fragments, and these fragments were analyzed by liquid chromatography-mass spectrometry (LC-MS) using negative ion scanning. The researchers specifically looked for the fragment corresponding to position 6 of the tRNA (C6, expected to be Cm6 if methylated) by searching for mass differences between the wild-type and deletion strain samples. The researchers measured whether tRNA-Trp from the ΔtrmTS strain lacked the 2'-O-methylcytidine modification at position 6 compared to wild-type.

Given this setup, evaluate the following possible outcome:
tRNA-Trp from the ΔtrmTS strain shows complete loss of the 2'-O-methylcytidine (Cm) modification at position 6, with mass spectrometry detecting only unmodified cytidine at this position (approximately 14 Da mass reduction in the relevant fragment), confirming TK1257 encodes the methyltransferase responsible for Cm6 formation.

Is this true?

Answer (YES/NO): NO